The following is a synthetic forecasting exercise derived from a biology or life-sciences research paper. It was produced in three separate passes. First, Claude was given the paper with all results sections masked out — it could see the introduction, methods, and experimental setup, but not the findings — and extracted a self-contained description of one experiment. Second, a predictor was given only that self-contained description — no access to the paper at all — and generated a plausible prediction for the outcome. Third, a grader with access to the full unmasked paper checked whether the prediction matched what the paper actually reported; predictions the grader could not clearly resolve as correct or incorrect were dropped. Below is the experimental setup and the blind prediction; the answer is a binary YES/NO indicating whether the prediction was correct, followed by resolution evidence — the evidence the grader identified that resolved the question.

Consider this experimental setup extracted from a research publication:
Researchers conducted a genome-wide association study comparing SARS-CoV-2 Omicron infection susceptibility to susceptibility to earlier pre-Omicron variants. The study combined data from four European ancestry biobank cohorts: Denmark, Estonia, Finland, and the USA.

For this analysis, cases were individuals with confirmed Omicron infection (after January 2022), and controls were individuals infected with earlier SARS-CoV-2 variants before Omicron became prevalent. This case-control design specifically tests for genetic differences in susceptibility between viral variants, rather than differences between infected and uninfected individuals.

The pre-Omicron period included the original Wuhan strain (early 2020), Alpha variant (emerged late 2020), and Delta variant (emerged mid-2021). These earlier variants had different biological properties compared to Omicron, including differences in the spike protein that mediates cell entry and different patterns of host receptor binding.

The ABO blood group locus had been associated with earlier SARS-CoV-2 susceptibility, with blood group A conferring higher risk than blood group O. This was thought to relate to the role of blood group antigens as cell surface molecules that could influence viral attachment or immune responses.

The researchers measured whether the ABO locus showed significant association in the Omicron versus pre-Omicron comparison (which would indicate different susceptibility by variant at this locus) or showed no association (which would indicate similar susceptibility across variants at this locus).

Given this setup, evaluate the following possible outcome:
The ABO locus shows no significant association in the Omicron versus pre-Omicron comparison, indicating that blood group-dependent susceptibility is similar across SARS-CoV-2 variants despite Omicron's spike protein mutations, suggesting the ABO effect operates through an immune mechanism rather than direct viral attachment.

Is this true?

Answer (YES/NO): NO